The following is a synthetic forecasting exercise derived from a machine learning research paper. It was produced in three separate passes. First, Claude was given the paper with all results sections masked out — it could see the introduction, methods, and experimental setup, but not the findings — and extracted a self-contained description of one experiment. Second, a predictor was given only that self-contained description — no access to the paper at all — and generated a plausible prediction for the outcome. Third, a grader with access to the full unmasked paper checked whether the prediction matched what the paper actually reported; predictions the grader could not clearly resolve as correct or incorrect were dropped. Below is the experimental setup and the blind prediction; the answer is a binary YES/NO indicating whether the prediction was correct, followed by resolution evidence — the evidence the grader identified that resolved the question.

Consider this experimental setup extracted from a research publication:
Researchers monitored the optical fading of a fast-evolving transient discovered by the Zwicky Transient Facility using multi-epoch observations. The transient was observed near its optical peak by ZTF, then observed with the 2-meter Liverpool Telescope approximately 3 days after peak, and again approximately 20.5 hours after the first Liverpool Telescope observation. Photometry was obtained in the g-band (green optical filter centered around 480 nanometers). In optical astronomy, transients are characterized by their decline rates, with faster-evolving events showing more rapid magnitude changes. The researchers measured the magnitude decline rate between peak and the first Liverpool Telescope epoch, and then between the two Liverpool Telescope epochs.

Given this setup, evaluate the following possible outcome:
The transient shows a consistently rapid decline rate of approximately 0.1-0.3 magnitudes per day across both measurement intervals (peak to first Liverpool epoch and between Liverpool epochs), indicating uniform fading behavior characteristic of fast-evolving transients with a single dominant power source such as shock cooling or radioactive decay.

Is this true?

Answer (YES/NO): NO